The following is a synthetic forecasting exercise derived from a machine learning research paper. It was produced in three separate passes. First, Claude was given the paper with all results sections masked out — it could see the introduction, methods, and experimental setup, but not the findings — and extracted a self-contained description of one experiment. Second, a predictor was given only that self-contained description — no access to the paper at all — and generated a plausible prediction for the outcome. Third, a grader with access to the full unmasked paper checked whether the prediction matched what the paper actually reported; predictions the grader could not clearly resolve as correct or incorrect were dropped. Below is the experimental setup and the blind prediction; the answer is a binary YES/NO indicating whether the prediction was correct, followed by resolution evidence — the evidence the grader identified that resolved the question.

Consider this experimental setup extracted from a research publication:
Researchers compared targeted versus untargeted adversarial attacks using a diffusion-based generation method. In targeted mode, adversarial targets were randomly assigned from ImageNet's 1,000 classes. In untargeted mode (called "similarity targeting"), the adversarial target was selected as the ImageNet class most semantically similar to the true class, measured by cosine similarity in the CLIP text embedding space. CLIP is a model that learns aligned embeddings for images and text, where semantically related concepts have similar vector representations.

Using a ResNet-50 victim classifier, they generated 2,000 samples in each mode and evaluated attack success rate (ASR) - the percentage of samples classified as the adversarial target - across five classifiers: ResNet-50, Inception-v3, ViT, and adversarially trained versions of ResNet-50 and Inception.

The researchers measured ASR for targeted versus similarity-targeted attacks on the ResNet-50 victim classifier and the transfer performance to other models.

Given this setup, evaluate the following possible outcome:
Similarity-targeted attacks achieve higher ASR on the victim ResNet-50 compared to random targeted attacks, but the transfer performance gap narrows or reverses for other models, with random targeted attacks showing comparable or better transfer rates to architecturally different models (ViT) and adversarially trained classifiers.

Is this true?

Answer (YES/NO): NO